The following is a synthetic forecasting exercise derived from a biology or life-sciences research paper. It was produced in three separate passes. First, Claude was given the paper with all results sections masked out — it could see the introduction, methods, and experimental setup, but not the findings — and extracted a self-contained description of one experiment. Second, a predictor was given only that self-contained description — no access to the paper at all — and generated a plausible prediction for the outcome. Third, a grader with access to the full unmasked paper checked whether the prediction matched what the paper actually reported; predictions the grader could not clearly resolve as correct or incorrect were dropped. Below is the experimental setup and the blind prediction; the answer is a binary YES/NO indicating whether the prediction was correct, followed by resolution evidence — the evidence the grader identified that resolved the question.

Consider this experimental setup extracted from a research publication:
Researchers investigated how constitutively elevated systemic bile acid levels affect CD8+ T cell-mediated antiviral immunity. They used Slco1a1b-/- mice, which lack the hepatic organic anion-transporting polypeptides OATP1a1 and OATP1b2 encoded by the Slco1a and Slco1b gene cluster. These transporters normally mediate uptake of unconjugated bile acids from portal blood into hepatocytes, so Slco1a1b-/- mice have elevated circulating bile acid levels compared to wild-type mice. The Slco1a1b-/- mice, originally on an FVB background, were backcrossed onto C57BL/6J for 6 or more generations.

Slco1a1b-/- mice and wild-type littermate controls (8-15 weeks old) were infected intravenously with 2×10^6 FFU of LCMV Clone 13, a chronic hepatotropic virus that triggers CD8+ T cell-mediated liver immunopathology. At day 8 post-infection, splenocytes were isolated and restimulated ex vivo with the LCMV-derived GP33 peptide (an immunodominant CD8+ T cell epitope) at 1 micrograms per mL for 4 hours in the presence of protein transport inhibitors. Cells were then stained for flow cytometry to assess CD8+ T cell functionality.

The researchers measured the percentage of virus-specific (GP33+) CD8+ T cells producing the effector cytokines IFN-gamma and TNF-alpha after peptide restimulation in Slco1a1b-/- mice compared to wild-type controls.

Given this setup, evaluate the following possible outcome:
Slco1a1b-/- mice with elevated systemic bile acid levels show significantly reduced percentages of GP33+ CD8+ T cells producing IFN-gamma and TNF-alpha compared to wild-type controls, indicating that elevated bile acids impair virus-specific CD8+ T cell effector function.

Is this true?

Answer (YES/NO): NO